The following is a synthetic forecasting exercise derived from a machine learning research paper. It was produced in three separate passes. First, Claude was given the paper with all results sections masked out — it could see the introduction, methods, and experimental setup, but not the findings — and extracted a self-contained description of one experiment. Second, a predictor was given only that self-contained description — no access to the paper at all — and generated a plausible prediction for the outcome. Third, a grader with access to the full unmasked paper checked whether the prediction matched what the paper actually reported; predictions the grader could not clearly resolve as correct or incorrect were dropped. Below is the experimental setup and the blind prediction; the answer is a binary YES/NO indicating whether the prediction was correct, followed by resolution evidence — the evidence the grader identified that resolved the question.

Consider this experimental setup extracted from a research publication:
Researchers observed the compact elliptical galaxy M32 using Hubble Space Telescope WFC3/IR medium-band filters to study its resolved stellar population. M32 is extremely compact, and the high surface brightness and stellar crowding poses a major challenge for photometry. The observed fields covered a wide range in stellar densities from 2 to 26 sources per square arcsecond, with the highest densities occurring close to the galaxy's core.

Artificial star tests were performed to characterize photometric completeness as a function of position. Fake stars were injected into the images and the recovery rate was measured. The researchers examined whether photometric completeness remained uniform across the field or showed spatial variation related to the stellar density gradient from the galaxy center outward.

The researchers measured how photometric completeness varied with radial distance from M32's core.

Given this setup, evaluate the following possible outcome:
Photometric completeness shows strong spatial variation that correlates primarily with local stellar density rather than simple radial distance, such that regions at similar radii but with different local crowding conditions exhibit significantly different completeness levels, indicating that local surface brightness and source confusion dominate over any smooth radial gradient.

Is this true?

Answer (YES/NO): NO